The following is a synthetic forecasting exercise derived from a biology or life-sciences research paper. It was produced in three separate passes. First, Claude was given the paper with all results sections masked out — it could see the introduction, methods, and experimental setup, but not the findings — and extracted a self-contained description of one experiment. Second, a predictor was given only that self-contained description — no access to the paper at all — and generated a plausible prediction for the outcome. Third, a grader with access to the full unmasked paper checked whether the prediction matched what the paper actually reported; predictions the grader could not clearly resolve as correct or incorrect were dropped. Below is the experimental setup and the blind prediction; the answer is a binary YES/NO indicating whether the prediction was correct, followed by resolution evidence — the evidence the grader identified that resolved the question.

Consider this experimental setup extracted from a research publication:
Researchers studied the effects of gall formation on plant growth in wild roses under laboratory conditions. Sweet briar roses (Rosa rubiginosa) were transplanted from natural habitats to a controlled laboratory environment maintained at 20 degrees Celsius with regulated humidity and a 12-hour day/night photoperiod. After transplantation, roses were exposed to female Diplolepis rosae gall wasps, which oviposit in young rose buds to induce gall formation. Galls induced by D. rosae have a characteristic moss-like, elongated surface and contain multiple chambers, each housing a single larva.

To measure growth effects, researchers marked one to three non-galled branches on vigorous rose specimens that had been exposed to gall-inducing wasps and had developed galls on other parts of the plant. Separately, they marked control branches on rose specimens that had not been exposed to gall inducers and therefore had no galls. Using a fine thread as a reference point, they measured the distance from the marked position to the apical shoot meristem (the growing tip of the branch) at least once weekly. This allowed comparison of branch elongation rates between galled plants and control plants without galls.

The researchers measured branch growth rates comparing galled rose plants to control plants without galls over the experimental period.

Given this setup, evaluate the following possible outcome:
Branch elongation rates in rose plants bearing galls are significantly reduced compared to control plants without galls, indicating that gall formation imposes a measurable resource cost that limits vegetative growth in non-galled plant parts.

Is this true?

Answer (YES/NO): NO